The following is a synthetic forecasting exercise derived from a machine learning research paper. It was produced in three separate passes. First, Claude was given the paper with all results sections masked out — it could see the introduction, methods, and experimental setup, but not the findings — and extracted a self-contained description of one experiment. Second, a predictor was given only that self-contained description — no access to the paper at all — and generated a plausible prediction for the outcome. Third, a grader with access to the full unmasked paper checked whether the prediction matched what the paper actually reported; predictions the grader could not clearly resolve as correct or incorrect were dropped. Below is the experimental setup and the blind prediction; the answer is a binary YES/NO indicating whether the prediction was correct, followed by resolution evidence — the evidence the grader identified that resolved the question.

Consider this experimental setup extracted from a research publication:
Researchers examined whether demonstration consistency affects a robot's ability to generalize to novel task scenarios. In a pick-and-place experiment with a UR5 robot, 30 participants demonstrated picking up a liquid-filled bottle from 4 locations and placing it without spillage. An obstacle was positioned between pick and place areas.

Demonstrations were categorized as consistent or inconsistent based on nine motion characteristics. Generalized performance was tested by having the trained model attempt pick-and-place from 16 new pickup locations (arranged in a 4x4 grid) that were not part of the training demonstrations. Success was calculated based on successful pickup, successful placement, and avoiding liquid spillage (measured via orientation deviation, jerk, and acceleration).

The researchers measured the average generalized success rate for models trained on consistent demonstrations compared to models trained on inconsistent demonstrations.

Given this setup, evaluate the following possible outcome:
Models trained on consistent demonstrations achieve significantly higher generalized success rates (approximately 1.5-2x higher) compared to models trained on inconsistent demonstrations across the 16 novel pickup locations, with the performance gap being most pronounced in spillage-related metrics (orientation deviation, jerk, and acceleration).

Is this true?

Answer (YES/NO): NO